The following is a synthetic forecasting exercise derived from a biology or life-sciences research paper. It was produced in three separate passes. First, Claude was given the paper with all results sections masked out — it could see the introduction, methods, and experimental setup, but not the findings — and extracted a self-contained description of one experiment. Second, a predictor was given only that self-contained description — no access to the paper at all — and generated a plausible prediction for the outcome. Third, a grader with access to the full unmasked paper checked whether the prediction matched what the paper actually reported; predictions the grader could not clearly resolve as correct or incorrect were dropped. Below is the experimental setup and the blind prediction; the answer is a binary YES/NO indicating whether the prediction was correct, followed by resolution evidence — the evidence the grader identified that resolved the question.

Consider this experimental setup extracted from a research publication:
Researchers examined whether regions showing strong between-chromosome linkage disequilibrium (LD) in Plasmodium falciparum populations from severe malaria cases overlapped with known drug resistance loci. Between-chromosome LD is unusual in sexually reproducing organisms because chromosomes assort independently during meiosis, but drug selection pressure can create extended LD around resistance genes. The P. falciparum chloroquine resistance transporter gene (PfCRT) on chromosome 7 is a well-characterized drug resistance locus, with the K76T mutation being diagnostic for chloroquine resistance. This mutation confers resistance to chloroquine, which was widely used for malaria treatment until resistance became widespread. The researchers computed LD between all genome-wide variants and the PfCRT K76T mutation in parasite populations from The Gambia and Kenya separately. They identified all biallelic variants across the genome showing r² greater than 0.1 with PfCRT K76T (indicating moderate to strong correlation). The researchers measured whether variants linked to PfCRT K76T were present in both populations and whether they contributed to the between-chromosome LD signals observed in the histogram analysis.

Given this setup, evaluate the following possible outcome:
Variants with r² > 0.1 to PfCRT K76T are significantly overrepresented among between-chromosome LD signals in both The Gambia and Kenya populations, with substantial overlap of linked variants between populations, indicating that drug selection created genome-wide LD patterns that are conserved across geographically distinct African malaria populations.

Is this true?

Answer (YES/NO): NO